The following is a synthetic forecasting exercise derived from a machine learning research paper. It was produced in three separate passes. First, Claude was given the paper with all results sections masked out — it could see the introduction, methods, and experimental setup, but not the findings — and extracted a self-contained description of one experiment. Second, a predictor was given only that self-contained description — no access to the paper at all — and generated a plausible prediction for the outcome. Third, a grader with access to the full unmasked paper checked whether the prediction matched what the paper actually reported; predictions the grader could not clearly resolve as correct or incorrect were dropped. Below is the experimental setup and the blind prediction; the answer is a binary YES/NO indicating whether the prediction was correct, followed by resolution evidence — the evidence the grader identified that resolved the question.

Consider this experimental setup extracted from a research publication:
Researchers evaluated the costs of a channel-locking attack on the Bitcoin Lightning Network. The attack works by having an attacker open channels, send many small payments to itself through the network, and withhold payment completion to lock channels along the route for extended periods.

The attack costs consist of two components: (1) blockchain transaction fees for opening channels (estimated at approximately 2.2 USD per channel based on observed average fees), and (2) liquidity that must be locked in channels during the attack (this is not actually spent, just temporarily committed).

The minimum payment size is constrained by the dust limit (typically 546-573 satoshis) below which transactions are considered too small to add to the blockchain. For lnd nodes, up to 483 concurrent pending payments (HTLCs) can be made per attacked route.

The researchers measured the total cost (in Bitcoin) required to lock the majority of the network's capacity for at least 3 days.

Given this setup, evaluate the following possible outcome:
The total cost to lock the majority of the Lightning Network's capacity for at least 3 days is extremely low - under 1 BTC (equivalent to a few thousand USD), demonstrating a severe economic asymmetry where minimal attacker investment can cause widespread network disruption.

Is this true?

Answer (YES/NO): YES